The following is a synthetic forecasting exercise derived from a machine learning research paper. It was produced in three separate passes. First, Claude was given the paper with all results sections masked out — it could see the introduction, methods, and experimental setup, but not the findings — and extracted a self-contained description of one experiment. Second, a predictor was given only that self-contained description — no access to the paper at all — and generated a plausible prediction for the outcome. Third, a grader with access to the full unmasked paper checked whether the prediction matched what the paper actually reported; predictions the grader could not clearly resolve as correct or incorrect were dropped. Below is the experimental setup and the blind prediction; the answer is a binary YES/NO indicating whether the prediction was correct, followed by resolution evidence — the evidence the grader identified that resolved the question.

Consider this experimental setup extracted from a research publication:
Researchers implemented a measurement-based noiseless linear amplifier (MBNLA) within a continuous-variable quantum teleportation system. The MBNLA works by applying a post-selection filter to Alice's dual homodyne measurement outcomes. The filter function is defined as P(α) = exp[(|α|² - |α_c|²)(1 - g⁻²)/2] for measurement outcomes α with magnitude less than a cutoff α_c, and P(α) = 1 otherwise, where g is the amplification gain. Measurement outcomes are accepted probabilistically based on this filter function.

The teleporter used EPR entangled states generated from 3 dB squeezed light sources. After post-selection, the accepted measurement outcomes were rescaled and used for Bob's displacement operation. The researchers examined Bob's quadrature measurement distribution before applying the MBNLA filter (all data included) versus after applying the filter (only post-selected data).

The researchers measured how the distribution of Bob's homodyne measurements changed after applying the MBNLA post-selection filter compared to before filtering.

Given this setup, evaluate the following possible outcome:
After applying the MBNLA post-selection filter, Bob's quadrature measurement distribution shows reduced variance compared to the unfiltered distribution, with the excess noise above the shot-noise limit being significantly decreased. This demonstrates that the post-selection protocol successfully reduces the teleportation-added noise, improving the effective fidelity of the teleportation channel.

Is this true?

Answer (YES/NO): NO